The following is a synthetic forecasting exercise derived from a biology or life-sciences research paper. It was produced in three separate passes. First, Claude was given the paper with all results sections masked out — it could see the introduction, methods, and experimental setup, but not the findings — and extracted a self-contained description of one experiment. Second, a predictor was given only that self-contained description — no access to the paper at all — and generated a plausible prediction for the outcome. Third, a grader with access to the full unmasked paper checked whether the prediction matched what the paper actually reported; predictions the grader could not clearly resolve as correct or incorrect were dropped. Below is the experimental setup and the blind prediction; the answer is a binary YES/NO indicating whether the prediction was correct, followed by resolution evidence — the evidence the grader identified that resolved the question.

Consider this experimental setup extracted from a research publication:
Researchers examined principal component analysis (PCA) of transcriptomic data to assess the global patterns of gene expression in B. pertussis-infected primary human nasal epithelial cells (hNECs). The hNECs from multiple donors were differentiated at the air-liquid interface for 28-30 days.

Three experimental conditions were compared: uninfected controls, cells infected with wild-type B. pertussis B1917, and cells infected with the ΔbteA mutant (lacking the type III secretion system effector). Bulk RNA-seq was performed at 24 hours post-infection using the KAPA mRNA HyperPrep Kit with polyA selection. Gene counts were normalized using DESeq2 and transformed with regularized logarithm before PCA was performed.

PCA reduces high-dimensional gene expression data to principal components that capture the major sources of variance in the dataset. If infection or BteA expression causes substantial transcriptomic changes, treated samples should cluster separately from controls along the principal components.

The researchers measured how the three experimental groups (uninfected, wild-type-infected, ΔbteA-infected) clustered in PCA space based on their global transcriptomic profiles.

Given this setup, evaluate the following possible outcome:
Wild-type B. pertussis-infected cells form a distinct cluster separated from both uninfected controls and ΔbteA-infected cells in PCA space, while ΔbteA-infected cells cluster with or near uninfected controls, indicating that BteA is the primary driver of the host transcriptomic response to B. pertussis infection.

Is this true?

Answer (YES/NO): NO